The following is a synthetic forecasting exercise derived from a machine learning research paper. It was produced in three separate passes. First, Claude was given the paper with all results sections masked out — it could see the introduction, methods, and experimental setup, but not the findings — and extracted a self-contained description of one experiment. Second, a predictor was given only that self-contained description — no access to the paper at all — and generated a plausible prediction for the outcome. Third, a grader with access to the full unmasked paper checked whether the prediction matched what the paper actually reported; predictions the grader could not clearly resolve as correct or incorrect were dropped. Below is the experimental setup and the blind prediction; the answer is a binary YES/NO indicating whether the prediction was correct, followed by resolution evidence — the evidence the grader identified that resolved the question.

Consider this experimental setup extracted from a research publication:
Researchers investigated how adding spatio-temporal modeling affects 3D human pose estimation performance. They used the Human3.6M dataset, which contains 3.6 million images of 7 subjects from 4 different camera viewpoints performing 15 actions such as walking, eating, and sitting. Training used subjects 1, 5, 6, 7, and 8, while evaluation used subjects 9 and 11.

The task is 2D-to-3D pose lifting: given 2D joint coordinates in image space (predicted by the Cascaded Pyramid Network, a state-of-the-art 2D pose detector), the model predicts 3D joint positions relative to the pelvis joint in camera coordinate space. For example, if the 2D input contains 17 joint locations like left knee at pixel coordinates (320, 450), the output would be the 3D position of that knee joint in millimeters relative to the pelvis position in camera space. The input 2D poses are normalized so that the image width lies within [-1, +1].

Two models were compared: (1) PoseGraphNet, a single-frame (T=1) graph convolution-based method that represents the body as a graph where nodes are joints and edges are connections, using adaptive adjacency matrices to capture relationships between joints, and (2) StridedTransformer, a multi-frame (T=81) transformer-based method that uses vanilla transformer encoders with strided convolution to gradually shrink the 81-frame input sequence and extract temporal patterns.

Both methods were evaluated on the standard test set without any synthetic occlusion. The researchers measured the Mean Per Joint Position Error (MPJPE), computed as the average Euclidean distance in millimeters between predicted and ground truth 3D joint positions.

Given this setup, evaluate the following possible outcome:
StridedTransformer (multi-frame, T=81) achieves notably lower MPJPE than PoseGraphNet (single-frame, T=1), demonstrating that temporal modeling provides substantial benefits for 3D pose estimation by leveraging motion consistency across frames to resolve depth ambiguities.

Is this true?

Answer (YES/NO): YES